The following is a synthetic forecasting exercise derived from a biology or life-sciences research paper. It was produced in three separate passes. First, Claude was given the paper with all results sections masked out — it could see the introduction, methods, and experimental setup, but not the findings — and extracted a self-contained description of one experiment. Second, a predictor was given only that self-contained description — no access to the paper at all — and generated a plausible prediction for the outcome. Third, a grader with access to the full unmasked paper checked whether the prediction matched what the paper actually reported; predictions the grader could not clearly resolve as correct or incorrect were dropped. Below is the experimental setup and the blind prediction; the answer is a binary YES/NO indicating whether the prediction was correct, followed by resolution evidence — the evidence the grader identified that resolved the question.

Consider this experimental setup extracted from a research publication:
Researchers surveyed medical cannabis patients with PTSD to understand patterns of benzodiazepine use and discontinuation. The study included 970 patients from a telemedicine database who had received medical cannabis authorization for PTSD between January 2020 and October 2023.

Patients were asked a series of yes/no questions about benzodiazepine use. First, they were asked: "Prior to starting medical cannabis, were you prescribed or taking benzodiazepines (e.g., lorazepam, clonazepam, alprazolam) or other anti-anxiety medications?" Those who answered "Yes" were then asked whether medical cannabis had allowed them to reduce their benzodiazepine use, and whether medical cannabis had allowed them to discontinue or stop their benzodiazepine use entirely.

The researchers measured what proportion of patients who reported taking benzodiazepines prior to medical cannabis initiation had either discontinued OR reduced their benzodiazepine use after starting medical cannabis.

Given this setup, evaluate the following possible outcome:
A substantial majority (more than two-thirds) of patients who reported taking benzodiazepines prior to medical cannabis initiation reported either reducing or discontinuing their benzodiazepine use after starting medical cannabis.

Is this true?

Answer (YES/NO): YES